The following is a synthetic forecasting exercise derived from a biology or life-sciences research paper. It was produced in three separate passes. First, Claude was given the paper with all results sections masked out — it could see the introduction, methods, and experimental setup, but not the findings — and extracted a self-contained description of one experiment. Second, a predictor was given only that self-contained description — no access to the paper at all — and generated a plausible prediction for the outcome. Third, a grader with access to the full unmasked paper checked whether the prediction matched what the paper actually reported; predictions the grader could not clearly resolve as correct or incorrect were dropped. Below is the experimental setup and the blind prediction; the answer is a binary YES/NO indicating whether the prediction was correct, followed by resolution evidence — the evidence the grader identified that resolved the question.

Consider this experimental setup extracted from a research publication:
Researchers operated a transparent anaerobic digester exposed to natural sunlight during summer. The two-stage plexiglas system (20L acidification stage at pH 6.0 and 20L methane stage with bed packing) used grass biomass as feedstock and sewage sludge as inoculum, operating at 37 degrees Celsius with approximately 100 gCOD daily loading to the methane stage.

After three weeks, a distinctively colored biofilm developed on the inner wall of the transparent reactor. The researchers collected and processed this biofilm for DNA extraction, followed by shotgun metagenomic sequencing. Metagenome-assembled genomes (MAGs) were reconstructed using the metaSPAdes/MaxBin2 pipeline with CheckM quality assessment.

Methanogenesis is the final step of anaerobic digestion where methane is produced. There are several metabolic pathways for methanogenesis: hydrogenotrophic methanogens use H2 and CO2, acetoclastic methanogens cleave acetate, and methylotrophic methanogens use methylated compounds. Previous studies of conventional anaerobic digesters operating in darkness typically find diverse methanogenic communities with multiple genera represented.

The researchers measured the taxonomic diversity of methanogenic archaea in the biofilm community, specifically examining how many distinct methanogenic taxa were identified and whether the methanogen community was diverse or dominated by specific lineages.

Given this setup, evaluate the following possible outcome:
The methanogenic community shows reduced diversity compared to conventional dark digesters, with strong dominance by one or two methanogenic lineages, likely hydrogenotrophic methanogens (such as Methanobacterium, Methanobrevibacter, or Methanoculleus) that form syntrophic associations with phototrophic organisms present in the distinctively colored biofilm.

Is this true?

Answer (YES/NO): NO